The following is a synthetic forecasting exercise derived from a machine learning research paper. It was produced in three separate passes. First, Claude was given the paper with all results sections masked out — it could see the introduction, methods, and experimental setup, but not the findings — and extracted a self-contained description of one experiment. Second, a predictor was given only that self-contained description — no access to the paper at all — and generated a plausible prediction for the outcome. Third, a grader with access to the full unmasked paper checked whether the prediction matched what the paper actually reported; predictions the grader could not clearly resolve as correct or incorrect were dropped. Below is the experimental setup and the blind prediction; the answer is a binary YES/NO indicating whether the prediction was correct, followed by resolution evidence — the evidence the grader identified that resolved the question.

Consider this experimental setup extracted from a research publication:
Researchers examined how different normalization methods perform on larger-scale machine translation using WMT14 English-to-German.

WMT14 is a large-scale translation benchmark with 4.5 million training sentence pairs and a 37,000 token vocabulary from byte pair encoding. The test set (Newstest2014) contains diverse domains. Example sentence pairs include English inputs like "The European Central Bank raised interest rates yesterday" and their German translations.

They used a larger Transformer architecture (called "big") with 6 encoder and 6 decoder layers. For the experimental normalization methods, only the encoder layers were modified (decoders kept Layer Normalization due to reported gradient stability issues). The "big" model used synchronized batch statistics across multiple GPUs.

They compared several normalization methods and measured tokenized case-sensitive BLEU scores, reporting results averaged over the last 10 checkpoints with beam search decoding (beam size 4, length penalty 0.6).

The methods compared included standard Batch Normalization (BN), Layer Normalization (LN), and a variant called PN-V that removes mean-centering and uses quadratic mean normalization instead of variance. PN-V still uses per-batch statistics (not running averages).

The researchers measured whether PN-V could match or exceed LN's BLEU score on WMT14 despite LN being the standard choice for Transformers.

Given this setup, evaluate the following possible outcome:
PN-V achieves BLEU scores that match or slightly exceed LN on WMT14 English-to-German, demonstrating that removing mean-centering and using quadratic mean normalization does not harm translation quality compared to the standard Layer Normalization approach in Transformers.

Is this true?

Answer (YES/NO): NO